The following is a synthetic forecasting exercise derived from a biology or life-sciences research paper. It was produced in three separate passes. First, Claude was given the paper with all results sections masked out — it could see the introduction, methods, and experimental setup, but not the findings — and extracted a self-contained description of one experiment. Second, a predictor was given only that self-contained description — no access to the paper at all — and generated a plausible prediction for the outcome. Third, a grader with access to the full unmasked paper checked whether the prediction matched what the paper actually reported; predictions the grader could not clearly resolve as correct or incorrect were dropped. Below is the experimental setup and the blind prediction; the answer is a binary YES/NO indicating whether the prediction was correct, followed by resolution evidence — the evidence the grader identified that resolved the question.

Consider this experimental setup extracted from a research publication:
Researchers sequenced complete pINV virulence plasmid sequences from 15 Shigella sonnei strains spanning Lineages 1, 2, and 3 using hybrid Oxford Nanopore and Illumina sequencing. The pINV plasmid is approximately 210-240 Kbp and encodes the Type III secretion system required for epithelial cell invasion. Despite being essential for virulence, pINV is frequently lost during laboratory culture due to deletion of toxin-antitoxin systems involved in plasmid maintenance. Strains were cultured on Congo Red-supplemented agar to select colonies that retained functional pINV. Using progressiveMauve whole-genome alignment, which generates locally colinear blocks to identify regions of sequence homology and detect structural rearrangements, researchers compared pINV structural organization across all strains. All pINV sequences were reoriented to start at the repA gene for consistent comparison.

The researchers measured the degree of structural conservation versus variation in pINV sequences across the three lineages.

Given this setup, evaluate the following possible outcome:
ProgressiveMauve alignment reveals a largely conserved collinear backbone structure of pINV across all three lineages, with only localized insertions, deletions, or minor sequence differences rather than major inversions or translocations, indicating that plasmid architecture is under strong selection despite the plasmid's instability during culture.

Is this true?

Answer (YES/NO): YES